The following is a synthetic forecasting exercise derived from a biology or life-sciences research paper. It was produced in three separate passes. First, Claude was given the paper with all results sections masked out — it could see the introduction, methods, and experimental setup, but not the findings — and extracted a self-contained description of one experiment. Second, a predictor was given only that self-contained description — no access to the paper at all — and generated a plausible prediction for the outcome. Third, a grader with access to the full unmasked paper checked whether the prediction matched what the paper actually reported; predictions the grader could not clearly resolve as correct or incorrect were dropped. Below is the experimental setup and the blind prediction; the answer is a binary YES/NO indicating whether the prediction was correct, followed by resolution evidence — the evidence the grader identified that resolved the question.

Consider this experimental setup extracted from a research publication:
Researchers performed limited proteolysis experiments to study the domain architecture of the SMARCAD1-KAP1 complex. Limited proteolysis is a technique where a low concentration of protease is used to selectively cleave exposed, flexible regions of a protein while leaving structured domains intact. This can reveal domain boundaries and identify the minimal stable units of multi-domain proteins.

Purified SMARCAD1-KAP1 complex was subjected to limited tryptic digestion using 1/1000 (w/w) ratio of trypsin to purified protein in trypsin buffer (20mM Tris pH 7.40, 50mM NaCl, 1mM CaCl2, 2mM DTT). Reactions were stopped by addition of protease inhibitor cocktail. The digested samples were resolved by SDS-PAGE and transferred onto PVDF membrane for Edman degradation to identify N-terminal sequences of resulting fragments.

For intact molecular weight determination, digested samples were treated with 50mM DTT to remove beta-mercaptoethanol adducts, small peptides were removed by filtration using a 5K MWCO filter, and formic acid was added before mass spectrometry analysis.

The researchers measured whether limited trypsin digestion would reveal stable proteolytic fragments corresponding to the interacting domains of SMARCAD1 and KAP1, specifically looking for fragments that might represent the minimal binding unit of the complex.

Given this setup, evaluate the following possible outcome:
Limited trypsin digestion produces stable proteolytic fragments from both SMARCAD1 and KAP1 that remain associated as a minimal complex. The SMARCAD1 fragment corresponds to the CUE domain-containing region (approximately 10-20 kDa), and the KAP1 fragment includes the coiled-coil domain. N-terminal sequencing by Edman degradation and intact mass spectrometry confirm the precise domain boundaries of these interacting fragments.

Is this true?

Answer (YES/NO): NO